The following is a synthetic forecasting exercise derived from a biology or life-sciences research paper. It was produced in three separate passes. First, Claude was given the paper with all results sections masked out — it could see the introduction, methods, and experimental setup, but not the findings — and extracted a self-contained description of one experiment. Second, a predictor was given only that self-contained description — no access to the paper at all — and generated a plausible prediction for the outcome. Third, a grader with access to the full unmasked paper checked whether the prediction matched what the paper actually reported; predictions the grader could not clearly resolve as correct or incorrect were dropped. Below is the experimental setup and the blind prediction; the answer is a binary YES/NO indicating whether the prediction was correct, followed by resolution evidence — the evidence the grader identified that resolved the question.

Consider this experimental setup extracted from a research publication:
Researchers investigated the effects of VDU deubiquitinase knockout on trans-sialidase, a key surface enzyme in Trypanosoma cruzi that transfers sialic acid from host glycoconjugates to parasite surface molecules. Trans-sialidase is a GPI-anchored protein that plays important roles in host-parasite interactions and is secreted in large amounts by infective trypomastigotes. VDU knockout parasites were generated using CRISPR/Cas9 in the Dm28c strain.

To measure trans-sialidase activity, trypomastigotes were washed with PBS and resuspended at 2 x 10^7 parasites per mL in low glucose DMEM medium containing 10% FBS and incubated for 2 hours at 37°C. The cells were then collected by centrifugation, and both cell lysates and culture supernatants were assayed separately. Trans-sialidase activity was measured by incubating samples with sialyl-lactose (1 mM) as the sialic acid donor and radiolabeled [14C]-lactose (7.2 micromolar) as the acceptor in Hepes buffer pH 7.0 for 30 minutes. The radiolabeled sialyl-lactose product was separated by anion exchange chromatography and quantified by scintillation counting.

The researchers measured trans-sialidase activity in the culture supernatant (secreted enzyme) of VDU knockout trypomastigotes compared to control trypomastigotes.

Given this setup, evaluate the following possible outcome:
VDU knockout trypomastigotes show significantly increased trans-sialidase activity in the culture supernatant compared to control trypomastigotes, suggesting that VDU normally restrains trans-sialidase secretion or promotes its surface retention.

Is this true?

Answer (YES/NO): NO